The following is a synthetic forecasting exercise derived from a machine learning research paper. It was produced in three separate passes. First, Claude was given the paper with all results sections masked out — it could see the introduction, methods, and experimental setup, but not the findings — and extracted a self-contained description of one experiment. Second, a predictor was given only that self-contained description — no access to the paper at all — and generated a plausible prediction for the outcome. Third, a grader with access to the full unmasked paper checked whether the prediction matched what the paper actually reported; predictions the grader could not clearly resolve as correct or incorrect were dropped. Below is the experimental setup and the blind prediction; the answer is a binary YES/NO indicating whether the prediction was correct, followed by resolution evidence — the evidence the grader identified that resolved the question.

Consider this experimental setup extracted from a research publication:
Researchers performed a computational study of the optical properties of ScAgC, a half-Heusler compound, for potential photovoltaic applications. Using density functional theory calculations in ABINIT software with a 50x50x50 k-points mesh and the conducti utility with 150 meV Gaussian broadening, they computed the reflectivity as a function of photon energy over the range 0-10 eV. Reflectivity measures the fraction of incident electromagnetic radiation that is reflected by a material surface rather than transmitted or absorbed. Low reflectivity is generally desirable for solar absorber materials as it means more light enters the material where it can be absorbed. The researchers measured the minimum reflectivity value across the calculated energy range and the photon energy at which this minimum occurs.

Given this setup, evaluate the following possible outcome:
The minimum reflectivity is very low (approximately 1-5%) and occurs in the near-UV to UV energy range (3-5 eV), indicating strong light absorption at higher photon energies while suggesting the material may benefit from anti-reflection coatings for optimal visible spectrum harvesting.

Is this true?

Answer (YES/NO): NO